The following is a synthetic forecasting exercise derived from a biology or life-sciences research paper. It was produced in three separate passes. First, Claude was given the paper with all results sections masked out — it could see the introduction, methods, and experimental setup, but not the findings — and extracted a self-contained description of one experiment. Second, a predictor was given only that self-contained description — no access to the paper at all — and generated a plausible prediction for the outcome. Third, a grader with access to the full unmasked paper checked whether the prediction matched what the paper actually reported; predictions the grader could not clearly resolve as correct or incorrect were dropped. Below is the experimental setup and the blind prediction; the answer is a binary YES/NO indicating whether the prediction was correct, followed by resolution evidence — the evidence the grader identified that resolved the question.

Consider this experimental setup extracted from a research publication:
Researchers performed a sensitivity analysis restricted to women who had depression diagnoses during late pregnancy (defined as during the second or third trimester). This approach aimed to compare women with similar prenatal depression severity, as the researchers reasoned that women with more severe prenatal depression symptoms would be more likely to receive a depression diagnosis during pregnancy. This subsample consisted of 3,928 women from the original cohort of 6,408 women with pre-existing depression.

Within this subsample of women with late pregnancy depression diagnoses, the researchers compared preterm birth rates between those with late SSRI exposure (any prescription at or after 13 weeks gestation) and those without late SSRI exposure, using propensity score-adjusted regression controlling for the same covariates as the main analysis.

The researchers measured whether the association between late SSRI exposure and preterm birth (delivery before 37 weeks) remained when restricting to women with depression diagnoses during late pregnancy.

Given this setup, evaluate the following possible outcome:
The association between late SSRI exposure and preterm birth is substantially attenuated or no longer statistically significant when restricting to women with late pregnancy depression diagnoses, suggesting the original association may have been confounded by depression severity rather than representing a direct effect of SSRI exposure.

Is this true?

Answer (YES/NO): NO